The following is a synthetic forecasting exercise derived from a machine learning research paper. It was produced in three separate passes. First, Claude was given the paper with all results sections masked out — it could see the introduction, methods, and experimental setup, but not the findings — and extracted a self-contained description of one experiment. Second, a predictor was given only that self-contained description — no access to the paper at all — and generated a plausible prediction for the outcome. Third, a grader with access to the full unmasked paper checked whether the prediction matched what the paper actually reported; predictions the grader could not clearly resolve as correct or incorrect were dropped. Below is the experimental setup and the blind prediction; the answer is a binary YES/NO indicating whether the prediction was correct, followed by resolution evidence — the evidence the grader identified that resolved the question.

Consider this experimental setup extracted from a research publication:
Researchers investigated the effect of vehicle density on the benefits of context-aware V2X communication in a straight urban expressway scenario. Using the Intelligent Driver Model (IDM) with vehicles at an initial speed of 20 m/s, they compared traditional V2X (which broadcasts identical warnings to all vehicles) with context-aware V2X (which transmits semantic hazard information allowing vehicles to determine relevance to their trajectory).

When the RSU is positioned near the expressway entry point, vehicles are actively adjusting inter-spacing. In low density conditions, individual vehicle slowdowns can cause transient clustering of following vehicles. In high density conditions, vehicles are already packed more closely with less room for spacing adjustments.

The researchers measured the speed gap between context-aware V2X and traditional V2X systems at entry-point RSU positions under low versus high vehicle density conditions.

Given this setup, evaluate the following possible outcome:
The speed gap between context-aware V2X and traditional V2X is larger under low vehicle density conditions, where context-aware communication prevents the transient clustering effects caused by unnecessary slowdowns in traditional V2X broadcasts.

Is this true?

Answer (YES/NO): YES